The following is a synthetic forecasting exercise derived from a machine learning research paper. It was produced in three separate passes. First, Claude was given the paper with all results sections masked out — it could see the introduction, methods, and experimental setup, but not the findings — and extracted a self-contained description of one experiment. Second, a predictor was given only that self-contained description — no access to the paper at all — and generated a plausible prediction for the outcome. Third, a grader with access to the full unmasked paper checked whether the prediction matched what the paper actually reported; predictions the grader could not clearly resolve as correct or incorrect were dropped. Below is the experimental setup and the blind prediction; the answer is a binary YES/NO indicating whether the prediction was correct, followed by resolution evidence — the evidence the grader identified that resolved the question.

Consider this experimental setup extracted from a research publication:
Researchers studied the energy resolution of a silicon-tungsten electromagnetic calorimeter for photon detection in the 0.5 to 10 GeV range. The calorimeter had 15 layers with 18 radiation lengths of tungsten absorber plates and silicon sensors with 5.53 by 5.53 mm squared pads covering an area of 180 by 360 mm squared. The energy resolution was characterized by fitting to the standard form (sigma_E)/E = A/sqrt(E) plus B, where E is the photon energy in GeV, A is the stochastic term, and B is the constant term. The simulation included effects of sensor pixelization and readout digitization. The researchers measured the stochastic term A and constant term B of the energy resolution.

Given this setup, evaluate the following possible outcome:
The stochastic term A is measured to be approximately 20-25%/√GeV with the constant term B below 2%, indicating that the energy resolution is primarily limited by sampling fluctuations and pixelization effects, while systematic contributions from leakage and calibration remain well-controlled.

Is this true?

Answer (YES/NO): NO